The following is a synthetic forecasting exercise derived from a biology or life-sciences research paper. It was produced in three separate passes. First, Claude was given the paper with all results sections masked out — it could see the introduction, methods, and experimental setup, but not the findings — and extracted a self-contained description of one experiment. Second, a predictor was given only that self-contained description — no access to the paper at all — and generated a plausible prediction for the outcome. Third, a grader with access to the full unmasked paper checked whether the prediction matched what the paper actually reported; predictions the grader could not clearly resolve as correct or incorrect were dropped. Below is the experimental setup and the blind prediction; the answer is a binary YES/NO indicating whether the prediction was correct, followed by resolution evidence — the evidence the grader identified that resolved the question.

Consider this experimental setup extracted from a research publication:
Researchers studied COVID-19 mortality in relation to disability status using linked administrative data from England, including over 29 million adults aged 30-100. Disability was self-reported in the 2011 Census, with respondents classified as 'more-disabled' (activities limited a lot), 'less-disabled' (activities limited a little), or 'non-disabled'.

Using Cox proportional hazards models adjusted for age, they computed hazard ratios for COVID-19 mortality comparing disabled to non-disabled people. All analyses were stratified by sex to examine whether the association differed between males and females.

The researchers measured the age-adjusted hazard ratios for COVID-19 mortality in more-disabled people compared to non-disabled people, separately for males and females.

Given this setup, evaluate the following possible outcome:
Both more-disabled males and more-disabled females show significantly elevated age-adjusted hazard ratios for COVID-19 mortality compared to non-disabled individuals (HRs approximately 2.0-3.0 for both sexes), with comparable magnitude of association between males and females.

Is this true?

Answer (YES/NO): NO